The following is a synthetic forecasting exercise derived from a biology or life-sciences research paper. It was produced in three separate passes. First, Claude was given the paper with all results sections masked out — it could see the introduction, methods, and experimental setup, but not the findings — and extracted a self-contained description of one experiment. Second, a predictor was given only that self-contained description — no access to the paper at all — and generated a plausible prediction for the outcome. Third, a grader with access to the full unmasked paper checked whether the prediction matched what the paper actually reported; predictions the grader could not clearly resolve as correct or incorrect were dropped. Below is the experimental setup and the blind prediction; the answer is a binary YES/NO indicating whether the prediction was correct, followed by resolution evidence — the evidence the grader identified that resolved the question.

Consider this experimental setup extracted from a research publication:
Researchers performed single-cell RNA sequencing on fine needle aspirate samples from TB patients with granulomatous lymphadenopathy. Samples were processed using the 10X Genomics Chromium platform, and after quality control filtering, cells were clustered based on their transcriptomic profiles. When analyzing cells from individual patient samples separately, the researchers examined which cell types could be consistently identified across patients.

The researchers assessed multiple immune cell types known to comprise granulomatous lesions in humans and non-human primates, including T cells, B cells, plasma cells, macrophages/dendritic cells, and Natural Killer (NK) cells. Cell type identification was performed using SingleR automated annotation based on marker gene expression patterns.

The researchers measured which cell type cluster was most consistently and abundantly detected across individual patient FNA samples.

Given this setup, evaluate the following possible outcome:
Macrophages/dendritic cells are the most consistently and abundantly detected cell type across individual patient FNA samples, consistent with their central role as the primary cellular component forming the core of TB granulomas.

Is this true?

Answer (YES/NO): NO